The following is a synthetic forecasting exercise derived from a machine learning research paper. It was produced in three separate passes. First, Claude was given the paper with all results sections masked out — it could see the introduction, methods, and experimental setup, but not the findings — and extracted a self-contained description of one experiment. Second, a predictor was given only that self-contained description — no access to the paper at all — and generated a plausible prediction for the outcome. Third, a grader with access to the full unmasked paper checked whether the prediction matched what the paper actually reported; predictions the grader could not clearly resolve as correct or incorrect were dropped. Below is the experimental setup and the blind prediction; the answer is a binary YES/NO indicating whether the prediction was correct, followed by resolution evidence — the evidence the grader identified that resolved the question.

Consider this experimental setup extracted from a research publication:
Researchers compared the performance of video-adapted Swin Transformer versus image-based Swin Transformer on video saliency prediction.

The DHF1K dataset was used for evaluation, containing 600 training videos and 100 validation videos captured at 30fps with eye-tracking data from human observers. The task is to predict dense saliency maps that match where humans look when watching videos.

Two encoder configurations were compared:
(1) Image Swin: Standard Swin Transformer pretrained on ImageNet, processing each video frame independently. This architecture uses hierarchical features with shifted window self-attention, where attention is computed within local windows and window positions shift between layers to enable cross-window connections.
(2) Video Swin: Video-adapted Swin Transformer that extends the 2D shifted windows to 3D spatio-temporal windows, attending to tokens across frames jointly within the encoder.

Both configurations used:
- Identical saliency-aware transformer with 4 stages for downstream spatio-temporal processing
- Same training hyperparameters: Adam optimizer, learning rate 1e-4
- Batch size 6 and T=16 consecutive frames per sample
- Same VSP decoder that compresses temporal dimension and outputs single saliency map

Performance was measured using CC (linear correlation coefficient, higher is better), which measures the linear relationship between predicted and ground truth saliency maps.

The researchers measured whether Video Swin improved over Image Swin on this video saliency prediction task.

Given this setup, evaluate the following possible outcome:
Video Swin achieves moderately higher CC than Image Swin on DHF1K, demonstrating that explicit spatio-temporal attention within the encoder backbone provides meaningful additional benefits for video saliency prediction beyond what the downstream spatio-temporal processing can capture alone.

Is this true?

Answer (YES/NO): YES